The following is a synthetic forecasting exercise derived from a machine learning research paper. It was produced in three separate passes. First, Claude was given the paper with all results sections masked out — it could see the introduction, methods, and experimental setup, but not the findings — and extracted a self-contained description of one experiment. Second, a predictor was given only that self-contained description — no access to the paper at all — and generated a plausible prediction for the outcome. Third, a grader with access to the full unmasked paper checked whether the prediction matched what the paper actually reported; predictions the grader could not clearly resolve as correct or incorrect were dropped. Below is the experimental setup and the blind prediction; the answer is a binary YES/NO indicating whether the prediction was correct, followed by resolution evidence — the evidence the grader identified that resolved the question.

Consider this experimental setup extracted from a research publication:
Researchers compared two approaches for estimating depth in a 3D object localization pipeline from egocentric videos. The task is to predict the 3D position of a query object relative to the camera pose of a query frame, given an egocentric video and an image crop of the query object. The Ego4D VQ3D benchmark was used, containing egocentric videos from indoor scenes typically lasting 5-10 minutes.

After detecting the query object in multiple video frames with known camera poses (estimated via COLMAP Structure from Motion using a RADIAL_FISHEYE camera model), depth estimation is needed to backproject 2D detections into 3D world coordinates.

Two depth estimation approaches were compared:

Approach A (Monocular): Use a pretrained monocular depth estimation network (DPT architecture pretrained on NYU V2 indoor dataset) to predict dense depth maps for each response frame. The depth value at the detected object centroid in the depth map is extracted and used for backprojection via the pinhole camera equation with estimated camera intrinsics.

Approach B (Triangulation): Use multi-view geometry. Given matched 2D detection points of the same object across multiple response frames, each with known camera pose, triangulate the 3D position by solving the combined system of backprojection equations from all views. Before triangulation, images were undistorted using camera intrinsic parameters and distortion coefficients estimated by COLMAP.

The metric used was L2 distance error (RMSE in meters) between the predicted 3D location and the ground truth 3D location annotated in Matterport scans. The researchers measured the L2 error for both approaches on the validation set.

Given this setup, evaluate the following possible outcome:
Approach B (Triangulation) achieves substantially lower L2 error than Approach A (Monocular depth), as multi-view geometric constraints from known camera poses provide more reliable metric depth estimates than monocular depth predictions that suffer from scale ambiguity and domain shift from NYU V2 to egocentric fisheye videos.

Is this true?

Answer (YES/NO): NO